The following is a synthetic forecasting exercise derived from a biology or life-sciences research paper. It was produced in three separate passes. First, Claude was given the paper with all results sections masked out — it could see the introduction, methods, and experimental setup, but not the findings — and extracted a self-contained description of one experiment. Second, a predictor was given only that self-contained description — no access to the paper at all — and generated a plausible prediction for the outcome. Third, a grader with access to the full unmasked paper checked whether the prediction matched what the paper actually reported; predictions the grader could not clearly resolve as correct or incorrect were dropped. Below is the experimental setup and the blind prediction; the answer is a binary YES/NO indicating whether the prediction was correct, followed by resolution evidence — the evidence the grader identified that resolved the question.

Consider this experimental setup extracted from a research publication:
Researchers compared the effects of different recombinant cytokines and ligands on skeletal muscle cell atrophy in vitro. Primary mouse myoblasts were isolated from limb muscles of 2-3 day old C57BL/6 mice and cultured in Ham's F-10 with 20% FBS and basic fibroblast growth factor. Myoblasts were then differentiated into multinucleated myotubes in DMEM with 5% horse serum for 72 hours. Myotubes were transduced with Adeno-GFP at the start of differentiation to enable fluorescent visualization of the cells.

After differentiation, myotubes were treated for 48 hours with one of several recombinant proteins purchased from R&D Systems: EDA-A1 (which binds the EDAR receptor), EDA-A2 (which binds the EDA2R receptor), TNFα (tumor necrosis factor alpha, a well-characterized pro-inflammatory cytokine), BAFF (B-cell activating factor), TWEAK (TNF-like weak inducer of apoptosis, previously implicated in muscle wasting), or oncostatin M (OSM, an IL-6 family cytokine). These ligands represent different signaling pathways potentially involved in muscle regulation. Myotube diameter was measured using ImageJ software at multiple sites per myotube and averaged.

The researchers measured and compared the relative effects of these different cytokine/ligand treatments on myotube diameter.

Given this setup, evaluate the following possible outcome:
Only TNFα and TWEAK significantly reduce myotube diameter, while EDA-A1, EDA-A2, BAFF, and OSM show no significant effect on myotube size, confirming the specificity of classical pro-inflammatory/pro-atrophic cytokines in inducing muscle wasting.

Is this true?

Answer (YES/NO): NO